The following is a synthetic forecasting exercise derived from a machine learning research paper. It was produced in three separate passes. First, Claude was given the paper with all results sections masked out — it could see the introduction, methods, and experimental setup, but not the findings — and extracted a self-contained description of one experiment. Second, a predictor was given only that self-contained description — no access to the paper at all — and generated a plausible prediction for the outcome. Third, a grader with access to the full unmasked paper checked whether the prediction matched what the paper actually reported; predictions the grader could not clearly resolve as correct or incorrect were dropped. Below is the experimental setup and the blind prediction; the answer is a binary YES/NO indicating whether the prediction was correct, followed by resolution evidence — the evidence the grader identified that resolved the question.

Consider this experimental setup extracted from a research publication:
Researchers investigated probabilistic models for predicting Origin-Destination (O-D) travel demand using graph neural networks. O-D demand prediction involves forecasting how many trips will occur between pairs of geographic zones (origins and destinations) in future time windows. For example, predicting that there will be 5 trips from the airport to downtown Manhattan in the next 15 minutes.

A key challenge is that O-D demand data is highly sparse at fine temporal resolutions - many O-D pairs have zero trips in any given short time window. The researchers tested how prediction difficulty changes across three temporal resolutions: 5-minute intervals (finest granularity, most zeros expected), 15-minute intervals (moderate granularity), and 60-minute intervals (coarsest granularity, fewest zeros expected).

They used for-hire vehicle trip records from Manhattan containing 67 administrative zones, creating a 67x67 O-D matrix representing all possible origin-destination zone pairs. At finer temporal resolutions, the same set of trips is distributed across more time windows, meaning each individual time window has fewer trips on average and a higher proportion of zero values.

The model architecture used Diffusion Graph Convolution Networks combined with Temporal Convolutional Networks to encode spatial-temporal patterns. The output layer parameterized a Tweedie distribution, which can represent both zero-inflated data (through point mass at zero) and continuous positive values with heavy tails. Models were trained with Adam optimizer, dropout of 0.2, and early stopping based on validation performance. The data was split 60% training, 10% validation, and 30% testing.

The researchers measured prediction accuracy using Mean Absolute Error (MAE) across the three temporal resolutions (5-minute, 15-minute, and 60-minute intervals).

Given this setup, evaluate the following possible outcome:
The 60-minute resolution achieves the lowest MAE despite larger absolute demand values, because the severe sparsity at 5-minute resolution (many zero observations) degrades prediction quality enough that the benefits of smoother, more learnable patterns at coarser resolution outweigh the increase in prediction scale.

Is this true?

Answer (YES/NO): NO